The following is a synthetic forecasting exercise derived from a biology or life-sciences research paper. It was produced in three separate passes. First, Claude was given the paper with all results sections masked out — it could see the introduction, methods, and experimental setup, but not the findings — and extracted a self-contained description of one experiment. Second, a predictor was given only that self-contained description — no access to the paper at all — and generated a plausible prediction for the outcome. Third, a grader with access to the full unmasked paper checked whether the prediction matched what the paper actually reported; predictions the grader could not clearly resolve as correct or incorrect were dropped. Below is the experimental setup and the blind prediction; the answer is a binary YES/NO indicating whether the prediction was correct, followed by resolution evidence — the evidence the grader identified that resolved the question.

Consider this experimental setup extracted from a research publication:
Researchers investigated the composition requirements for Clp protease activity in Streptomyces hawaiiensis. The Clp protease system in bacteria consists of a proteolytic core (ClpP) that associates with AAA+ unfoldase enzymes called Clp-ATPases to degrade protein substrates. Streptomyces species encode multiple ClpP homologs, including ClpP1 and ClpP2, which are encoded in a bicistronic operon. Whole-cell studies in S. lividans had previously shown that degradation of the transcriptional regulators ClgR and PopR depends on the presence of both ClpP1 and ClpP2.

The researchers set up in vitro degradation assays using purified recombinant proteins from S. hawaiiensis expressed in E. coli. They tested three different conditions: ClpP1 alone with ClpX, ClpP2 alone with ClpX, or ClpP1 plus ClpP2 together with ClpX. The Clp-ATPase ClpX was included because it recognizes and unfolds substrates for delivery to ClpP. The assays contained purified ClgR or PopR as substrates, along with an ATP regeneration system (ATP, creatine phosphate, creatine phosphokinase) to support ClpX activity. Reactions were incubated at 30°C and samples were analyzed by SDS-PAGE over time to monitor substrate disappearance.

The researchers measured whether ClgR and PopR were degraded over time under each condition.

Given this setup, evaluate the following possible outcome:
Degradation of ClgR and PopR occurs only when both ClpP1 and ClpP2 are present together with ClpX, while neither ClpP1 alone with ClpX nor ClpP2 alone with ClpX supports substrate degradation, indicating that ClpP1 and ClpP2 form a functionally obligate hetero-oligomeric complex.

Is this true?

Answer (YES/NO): YES